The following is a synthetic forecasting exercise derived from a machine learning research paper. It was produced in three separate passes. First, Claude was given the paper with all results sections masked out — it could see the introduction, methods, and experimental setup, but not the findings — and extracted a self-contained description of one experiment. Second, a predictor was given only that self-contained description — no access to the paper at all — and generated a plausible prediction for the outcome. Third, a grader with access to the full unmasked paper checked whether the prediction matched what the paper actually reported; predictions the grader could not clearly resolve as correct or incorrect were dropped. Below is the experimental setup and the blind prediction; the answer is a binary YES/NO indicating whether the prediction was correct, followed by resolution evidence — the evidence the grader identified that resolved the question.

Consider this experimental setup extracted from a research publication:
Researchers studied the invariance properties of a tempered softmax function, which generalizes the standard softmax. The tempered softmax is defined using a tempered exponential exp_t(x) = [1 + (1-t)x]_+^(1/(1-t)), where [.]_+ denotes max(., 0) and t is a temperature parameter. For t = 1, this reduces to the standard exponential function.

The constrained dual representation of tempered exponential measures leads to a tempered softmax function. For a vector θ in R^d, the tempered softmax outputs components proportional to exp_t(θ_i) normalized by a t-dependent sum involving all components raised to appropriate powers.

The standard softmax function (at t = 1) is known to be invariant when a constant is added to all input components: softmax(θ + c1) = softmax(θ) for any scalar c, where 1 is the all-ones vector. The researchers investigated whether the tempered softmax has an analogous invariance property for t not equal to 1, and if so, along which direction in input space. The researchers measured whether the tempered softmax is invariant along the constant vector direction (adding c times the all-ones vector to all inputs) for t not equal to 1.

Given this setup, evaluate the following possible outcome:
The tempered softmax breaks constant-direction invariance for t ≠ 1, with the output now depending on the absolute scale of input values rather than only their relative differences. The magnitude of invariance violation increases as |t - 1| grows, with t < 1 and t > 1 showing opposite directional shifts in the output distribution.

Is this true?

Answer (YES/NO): NO